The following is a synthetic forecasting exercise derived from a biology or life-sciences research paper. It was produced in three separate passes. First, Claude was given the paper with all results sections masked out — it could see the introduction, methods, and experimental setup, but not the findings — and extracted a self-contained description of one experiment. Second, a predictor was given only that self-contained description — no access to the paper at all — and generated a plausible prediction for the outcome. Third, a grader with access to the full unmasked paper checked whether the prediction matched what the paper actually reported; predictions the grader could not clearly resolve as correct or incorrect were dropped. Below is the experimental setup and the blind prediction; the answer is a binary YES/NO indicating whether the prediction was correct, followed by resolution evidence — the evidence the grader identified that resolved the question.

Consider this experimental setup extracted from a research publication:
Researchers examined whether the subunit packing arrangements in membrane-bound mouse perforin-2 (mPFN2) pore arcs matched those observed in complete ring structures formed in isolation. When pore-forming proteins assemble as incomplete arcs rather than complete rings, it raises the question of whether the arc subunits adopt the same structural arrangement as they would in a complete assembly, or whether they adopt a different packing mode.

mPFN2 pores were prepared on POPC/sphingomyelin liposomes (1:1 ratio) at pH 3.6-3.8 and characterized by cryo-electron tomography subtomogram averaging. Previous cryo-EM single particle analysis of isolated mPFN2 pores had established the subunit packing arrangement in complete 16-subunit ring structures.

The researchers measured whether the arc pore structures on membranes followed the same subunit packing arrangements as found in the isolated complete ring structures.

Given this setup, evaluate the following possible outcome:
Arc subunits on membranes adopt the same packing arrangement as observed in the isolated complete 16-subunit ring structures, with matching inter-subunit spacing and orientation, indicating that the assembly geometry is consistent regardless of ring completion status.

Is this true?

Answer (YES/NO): YES